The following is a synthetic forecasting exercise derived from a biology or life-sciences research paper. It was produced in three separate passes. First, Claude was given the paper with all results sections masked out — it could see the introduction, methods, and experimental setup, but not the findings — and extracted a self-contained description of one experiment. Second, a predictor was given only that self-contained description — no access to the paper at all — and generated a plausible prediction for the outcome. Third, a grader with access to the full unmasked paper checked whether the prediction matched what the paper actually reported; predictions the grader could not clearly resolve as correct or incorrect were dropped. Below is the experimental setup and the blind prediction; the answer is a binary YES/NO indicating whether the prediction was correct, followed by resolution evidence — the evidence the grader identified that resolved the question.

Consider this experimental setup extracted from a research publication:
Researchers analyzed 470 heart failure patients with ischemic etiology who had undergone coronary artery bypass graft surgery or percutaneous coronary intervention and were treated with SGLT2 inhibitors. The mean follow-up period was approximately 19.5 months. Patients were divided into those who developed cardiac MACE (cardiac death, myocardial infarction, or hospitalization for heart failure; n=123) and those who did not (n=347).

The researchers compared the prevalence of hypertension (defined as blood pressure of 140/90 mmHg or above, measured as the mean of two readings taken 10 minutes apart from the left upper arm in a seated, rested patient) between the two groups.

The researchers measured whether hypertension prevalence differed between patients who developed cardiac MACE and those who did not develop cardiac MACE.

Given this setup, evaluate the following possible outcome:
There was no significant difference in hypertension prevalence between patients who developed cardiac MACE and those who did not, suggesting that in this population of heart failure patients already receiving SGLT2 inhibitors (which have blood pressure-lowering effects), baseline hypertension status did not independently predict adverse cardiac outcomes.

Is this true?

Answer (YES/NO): NO